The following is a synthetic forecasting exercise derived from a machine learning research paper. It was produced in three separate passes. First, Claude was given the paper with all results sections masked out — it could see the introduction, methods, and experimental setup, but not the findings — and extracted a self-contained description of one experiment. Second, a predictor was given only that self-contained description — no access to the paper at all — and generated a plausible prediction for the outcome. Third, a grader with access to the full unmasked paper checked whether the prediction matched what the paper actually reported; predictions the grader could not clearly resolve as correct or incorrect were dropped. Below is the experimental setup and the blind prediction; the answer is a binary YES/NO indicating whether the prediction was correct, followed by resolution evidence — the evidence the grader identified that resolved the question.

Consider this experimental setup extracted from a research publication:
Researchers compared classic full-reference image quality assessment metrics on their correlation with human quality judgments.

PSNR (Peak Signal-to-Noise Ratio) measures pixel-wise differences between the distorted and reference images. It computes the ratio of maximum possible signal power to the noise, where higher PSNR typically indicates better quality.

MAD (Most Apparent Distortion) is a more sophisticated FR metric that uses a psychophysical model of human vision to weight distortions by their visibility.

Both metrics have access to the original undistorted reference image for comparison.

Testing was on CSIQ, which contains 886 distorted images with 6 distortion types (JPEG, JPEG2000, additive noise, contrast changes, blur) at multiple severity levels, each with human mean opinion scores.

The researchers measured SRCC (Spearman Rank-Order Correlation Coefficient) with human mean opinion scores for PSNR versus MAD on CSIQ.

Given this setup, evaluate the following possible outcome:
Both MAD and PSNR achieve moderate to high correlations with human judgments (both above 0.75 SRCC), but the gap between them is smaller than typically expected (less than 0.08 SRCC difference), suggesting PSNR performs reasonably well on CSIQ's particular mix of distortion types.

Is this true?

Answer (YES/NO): NO